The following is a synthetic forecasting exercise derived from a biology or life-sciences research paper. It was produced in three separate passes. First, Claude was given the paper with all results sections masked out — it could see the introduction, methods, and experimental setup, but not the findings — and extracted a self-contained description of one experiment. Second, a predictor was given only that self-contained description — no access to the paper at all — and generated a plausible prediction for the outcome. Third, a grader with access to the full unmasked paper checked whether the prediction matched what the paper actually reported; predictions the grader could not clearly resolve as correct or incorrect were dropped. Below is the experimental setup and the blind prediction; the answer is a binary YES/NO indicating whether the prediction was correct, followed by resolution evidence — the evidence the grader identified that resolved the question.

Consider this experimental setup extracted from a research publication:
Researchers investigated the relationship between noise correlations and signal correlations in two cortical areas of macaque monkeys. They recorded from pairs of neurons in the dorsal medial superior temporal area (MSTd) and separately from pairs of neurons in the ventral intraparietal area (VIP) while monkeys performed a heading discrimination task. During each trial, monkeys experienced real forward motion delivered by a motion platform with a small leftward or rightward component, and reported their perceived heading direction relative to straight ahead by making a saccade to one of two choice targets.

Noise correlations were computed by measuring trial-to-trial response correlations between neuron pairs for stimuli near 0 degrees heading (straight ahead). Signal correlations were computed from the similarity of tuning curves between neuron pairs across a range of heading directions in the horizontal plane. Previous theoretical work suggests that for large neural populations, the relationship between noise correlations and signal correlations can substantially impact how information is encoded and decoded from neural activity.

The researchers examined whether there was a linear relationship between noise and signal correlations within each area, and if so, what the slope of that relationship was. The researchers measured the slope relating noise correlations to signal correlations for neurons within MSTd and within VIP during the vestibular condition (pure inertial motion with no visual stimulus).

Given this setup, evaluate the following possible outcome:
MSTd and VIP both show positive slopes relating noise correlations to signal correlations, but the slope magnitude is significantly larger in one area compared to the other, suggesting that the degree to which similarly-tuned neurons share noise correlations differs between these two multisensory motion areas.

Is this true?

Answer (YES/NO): YES